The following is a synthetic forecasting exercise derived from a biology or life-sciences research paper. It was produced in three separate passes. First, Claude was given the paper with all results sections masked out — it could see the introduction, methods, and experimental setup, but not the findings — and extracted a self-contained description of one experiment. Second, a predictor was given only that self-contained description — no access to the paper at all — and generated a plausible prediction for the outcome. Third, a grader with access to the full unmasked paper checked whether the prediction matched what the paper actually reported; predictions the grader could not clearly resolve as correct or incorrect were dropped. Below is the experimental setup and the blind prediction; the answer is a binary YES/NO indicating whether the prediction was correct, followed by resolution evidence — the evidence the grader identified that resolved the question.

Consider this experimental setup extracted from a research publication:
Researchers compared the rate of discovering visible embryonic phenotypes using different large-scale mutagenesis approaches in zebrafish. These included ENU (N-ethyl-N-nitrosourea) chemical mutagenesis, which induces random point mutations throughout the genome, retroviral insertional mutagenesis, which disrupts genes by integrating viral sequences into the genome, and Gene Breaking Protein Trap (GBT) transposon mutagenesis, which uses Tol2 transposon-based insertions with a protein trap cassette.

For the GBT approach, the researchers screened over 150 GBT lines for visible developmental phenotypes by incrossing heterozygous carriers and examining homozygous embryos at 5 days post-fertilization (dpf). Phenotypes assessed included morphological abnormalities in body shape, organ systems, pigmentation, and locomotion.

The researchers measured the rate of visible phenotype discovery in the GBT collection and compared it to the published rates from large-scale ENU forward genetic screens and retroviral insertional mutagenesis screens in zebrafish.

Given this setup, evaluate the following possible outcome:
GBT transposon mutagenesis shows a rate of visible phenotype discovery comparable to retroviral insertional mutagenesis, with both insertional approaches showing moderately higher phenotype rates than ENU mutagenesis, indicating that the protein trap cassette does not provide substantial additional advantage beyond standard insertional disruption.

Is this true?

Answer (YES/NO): NO